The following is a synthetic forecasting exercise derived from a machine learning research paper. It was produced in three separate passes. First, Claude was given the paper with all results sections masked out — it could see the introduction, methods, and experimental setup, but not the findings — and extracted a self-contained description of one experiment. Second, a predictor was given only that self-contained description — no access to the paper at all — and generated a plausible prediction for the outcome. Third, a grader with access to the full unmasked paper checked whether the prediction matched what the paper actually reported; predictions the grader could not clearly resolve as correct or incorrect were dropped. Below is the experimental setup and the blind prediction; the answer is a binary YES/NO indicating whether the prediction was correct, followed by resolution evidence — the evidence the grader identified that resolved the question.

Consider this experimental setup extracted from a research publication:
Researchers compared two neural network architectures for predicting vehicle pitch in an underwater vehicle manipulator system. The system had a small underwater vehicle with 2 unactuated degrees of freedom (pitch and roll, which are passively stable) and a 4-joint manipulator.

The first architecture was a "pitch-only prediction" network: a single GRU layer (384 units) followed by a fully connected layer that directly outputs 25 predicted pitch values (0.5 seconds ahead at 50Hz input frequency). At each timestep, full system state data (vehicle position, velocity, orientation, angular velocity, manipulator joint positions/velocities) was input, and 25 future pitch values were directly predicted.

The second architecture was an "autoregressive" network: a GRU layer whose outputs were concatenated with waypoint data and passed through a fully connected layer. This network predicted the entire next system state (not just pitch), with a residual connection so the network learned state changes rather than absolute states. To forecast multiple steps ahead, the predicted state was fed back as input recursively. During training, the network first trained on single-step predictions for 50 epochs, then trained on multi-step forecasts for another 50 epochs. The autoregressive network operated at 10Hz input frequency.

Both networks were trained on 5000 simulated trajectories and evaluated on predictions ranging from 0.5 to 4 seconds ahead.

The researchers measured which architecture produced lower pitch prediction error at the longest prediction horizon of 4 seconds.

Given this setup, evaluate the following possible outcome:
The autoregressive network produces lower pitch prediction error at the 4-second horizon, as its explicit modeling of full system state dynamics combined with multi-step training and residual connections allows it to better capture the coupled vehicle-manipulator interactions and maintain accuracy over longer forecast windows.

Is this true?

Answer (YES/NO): NO